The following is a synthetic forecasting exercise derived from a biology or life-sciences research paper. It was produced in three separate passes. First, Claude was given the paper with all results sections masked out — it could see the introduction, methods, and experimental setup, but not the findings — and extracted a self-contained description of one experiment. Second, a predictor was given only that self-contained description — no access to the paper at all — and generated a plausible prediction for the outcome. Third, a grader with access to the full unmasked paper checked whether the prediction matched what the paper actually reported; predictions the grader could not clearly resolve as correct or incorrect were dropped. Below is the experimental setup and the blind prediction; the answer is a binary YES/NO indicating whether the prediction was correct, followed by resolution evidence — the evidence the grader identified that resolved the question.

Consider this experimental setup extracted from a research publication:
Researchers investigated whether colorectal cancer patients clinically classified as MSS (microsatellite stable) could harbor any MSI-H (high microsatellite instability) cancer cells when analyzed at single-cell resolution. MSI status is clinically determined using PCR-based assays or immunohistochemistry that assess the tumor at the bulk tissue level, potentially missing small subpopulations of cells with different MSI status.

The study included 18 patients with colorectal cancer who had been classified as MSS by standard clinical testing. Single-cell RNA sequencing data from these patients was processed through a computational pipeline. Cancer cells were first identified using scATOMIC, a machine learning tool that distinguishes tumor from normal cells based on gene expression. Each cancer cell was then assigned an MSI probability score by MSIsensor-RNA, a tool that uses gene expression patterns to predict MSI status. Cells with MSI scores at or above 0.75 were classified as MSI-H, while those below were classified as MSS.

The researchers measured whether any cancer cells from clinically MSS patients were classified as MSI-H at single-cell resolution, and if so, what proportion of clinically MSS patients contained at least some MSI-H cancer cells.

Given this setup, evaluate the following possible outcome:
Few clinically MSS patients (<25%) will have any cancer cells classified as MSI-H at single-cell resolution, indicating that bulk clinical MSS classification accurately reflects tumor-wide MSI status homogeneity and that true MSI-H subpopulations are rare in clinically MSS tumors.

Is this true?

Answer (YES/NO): NO